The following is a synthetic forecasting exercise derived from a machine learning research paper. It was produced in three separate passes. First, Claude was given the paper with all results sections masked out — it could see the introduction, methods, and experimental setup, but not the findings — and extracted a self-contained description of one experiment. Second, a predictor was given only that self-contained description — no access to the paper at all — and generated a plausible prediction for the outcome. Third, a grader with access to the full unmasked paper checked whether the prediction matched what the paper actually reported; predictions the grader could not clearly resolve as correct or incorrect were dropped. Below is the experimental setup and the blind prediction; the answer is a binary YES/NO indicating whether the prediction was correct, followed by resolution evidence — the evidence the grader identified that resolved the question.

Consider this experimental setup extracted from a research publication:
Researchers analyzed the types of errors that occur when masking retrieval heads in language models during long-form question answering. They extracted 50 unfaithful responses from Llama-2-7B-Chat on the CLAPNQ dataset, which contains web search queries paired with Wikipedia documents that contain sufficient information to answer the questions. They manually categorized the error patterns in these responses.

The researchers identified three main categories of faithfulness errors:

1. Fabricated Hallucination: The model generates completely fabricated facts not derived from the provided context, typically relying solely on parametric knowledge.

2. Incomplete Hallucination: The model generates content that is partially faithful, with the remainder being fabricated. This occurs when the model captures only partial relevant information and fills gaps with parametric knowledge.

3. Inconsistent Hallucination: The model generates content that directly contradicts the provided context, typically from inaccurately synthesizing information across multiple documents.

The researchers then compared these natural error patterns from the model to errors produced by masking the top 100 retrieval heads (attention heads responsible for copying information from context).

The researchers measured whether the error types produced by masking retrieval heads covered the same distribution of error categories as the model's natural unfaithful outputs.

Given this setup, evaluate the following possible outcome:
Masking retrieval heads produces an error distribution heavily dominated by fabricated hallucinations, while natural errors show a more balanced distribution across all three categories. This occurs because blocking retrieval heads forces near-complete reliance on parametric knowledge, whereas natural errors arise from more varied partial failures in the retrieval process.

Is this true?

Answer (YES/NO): NO